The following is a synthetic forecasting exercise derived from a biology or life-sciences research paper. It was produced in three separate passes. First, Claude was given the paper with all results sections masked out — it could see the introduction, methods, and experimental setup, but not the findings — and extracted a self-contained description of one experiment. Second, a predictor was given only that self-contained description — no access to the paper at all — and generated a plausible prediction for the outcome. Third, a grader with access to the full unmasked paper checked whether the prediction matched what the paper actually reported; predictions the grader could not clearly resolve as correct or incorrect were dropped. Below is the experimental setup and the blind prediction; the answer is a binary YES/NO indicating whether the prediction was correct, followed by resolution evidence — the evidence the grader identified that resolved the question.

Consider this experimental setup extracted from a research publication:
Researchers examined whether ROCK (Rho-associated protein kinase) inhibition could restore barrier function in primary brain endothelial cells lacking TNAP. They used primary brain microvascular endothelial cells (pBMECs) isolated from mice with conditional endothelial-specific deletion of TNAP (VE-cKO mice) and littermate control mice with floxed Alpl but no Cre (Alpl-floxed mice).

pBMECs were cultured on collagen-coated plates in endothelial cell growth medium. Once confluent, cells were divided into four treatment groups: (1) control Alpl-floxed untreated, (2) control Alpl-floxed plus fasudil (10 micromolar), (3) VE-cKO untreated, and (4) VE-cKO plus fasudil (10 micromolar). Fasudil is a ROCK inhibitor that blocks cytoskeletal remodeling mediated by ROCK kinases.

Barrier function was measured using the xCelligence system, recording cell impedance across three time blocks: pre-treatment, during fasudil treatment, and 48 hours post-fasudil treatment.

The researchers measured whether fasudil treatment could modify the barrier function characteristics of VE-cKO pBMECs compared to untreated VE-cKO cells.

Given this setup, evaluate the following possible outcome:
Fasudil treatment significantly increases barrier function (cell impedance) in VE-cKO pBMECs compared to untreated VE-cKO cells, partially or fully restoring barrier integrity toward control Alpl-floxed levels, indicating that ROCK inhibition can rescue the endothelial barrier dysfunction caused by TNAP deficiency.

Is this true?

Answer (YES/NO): YES